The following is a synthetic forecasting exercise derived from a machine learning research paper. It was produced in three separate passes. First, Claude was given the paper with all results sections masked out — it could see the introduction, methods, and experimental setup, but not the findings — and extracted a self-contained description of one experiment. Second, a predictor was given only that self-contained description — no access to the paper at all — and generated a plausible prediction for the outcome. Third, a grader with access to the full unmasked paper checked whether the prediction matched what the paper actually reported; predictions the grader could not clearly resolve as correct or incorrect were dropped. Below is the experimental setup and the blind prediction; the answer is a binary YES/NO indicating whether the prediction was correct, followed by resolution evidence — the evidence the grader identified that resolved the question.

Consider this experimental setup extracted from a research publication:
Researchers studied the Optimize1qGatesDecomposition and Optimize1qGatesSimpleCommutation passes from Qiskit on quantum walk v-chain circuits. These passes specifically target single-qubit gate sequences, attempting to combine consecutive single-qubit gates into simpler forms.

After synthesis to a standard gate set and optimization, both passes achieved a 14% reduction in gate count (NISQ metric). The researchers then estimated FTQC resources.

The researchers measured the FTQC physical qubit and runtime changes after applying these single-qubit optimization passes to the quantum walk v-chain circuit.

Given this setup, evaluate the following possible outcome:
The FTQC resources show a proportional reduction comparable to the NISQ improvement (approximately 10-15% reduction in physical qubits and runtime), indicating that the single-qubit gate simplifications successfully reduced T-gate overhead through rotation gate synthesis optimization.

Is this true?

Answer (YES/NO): NO